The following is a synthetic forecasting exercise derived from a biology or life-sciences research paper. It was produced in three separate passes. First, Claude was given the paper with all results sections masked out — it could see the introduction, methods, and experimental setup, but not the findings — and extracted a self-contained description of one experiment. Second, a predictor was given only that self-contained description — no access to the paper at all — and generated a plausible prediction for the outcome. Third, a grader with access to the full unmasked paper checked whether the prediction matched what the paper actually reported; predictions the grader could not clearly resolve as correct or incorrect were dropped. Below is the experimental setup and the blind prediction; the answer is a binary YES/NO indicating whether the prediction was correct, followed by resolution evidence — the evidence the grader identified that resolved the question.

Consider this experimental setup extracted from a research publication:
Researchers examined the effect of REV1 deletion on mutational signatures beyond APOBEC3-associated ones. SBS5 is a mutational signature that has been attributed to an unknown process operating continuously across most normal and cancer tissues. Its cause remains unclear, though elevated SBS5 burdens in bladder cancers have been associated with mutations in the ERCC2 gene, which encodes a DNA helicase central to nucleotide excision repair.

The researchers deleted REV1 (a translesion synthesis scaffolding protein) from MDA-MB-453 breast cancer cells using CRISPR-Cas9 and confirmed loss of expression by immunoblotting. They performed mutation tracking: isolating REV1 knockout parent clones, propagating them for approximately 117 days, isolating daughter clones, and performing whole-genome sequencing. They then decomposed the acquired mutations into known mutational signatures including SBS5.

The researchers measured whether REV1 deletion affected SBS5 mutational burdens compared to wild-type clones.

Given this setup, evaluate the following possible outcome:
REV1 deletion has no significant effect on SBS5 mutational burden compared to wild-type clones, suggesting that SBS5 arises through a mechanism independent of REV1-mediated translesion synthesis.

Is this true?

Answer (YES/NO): NO